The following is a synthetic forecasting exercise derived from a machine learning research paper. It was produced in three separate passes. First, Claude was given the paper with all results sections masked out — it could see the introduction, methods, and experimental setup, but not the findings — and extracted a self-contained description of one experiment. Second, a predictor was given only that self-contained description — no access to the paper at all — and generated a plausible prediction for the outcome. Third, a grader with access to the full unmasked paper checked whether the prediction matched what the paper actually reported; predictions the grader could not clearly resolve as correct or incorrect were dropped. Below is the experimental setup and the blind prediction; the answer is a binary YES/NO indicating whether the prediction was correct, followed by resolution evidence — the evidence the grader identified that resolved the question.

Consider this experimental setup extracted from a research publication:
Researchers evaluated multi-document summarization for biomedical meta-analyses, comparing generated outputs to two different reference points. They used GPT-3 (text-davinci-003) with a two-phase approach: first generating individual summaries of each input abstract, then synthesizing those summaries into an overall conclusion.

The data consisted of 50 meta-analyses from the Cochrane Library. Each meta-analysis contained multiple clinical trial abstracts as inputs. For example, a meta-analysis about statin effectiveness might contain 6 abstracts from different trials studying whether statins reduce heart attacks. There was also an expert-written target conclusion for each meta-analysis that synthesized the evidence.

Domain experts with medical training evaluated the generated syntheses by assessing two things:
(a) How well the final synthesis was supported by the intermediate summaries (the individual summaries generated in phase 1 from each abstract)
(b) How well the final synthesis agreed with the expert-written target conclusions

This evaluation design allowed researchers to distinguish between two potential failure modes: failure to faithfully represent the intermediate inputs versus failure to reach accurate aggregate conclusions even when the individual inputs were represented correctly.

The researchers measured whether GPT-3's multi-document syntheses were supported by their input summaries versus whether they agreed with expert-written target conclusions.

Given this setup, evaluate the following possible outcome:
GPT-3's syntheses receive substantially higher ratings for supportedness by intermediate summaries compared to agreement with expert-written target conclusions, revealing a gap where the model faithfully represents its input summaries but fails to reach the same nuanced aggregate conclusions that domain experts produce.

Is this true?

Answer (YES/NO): YES